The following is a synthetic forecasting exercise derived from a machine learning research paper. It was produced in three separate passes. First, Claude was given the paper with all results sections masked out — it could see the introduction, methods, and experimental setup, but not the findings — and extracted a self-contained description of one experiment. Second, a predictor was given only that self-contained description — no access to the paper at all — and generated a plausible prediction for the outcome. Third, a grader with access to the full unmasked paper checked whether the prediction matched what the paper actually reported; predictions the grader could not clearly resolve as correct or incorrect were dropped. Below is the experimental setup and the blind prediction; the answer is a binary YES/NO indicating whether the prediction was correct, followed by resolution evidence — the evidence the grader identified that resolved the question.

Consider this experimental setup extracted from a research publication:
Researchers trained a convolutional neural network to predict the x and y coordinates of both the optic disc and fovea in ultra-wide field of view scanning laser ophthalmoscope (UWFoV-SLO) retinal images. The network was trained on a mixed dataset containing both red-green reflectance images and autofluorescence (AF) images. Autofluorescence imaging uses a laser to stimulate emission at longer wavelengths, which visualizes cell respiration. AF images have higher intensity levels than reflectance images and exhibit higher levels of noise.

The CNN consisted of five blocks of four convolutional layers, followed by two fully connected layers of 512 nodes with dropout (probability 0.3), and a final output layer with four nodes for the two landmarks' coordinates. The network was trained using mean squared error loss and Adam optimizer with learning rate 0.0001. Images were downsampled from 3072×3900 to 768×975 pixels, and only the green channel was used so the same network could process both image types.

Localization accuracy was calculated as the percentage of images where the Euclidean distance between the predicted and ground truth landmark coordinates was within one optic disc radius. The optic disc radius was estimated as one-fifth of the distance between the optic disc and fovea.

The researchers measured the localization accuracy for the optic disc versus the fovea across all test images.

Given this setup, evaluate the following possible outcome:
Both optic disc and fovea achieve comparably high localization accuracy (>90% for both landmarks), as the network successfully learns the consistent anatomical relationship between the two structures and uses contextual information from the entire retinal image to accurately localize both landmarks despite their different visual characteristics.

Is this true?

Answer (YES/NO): YES